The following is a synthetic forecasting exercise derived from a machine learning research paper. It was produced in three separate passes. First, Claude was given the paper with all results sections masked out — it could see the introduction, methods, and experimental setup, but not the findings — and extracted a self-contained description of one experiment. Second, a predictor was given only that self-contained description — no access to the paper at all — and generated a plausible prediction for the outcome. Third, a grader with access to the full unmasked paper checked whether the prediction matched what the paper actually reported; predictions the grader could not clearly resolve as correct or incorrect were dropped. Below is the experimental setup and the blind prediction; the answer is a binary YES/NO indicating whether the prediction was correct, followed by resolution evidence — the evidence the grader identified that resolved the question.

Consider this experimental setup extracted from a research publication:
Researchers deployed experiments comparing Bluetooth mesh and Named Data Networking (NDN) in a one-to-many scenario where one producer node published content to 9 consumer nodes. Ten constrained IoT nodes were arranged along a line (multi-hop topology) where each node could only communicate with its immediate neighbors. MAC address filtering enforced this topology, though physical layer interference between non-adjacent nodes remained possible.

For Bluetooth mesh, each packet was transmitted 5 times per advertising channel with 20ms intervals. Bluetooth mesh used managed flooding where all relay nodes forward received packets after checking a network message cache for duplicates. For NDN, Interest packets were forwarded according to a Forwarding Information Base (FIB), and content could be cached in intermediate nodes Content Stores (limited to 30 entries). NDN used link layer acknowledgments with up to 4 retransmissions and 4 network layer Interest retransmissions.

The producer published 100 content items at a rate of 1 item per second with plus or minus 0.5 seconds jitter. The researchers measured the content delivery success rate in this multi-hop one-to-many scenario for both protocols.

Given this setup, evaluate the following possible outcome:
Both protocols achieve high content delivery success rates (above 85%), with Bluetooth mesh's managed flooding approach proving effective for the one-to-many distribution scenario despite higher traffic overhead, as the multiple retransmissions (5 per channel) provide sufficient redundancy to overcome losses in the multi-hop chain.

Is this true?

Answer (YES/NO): YES